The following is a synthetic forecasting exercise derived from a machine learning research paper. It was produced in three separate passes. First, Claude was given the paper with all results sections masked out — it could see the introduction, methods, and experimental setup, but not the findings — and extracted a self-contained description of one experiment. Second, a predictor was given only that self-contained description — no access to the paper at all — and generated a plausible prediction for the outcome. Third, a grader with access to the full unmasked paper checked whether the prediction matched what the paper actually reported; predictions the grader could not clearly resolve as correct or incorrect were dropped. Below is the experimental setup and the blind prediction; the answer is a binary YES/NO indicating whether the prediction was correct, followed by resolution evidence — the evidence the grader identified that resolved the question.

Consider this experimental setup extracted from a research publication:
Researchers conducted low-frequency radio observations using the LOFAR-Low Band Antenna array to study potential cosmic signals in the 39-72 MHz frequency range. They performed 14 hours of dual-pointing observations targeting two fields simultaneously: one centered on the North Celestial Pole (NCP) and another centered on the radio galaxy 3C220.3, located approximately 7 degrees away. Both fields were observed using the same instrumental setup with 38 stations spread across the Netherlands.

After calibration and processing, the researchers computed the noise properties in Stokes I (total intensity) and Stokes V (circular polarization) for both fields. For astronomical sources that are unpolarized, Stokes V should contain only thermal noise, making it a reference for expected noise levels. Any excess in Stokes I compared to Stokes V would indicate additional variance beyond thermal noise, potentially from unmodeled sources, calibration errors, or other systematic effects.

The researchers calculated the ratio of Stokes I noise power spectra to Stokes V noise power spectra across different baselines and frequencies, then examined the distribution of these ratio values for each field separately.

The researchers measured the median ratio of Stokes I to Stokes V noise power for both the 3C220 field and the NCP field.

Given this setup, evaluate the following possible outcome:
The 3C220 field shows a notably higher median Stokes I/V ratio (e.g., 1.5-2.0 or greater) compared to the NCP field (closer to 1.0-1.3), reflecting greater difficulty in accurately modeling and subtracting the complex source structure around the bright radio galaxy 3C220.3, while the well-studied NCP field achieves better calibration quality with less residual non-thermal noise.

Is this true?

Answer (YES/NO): NO